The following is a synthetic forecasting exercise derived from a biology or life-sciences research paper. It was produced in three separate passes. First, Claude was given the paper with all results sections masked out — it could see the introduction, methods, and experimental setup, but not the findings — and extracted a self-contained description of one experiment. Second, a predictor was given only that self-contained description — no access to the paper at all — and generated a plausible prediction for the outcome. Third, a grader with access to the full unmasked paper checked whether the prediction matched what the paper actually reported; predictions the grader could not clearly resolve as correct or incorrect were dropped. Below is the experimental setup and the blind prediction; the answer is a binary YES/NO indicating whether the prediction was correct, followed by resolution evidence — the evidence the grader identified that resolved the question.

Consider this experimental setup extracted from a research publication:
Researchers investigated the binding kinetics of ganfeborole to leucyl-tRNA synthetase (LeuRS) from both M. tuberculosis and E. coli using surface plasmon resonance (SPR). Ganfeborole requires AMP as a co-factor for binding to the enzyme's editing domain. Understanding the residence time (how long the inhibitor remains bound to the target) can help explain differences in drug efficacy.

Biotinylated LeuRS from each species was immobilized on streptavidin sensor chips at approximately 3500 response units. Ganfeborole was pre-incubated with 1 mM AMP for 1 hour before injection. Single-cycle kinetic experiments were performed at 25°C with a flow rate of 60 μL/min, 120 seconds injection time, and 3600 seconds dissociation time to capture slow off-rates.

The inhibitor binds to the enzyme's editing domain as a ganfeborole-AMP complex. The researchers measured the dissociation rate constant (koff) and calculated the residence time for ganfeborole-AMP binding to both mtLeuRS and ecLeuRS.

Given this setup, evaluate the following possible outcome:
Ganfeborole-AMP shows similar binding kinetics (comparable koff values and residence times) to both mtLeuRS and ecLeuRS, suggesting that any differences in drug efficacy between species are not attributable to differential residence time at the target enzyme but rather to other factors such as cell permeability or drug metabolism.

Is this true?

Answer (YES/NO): NO